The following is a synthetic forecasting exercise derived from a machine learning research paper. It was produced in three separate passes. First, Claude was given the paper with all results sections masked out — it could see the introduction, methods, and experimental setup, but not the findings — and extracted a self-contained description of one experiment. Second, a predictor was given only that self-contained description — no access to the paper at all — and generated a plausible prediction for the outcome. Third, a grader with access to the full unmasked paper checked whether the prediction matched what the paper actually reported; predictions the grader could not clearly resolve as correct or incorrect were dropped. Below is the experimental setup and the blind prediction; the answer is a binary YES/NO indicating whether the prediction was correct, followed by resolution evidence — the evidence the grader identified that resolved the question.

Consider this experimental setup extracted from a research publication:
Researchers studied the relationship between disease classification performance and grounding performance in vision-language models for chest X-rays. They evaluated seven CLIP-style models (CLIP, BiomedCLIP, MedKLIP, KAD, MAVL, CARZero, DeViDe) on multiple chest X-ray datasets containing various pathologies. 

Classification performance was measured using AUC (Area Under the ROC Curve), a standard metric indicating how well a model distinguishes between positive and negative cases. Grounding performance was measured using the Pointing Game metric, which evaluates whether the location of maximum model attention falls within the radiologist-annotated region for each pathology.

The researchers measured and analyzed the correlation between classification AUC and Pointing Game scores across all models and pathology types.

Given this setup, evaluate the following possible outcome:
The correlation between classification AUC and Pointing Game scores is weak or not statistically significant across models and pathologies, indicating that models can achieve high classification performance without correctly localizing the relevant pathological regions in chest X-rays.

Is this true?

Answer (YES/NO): NO